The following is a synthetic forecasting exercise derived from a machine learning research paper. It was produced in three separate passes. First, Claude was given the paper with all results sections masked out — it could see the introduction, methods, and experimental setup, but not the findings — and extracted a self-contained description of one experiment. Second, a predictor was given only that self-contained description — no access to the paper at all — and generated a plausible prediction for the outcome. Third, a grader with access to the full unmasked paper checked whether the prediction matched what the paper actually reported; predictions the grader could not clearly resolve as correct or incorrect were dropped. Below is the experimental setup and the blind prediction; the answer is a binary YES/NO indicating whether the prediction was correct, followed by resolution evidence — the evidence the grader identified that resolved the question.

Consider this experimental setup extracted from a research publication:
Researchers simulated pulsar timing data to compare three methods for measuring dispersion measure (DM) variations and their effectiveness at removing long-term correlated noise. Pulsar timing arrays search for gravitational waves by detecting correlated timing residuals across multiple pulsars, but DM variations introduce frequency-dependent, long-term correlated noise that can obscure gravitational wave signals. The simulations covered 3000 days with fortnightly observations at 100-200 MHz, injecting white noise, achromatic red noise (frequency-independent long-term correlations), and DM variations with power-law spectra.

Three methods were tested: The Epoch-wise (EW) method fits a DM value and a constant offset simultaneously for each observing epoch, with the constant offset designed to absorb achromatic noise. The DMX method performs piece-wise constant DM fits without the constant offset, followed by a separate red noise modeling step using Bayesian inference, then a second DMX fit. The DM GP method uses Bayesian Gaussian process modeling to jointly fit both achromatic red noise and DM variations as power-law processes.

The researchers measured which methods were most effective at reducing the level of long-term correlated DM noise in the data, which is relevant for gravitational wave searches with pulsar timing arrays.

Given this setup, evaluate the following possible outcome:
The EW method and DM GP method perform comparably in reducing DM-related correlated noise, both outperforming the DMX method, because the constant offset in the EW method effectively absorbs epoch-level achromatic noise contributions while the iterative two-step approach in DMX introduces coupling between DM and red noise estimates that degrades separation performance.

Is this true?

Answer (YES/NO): NO